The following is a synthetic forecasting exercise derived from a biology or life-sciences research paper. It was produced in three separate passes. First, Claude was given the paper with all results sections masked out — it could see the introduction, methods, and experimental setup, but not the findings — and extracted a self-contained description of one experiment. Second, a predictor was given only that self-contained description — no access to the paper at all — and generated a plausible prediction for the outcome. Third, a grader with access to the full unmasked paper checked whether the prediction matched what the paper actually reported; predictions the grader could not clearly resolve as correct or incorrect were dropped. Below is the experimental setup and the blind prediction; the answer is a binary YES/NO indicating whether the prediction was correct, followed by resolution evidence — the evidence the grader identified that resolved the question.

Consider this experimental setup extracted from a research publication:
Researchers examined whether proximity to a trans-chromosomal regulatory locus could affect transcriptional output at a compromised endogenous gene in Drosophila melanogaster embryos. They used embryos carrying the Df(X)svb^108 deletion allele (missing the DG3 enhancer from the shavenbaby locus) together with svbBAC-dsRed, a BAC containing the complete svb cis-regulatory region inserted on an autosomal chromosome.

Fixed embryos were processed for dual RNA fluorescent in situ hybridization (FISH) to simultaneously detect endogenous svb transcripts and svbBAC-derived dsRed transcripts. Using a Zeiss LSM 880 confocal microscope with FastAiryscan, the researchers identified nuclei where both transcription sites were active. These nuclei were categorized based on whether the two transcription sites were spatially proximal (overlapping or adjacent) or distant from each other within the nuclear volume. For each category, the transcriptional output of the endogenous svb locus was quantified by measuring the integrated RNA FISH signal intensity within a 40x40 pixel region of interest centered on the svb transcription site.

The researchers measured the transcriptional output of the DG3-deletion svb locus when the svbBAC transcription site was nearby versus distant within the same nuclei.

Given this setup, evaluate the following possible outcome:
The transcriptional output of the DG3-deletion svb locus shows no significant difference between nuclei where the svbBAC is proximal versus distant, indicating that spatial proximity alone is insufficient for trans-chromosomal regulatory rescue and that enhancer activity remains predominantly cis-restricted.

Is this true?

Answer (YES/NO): NO